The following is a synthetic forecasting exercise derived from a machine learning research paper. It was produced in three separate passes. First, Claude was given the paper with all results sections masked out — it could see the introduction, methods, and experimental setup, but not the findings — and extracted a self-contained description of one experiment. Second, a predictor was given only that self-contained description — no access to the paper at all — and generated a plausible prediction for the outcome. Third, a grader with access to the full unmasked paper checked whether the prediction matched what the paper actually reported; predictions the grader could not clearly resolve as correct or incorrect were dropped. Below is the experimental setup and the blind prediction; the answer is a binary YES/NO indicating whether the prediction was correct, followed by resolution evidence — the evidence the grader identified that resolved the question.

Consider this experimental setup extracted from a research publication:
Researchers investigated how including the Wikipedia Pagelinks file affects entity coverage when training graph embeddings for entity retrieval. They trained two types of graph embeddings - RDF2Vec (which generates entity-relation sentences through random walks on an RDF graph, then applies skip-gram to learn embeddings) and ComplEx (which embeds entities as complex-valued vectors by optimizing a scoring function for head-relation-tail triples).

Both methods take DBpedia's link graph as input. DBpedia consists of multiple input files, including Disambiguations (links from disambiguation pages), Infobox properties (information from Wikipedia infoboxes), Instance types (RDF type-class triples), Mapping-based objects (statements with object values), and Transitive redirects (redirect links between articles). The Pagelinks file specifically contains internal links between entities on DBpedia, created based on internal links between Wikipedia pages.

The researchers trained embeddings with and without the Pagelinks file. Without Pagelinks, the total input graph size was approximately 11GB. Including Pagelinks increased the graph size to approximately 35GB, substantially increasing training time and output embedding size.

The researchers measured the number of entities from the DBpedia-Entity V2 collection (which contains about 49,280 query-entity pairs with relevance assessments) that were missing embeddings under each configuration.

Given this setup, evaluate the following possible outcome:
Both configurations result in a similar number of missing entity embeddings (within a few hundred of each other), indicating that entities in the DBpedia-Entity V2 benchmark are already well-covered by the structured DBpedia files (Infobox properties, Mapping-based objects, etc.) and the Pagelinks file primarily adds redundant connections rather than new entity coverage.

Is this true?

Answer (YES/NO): NO